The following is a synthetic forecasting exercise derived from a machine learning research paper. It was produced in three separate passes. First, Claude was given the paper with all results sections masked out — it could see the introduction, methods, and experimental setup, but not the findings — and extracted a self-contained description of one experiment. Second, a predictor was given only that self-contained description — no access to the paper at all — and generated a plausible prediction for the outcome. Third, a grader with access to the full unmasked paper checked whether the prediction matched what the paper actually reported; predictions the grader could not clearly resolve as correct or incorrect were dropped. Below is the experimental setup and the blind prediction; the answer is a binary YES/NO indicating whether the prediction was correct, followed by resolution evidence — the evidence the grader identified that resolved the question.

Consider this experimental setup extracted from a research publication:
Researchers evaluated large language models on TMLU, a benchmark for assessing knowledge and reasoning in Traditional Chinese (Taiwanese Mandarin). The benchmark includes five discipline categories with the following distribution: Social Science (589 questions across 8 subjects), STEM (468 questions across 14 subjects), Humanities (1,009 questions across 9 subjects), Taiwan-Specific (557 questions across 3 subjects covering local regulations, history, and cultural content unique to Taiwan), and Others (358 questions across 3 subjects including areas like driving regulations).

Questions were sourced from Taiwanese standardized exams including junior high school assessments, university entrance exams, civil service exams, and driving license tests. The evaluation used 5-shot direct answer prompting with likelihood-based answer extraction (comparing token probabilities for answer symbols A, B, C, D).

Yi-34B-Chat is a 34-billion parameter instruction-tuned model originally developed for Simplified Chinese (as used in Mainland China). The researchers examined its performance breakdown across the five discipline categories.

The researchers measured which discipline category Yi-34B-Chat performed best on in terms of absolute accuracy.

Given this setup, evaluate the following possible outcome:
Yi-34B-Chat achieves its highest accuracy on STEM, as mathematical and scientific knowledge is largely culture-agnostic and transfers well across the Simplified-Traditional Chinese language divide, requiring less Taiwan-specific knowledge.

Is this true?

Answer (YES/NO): NO